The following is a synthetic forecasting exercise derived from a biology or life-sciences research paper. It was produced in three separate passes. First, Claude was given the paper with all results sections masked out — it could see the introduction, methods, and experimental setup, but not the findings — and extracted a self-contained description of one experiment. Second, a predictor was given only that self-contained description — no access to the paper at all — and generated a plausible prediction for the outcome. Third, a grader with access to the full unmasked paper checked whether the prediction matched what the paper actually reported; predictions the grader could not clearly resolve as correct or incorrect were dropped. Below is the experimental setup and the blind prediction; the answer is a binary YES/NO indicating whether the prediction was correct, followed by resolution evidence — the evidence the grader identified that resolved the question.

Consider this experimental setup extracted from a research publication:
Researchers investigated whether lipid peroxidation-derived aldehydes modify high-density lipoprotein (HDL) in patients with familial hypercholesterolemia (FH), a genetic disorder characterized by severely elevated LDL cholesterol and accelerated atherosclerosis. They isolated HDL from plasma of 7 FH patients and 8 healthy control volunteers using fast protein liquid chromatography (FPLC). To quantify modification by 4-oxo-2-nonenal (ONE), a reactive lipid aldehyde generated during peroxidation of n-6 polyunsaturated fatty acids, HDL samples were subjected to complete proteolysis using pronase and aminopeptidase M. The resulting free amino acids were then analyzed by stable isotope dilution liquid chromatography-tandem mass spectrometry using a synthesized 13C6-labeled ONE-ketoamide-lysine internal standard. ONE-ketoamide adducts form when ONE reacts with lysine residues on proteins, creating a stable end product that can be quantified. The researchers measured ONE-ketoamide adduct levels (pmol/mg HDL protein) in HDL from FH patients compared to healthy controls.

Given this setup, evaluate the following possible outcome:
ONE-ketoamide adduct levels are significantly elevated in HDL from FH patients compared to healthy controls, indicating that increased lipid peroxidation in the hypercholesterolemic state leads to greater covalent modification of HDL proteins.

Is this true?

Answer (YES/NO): YES